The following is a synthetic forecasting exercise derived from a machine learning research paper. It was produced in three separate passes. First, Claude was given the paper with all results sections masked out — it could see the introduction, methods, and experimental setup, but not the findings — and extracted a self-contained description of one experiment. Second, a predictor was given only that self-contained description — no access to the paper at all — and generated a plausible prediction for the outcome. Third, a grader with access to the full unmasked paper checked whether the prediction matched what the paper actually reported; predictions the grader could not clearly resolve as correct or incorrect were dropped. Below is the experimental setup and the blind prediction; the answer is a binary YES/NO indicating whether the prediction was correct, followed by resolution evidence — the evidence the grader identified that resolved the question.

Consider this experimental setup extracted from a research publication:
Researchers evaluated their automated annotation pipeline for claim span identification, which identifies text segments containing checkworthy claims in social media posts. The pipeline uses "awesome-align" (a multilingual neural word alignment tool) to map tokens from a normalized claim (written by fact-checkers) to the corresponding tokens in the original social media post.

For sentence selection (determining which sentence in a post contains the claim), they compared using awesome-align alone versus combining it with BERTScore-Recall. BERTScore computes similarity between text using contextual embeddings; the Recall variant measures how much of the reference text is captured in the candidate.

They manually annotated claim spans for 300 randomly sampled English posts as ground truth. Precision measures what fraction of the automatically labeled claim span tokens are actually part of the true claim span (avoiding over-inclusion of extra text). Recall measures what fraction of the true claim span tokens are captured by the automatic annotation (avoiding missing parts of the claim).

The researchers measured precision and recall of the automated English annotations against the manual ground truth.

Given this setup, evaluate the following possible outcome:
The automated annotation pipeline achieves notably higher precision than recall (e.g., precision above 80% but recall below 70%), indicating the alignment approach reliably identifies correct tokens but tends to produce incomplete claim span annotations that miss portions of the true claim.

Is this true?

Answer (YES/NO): NO